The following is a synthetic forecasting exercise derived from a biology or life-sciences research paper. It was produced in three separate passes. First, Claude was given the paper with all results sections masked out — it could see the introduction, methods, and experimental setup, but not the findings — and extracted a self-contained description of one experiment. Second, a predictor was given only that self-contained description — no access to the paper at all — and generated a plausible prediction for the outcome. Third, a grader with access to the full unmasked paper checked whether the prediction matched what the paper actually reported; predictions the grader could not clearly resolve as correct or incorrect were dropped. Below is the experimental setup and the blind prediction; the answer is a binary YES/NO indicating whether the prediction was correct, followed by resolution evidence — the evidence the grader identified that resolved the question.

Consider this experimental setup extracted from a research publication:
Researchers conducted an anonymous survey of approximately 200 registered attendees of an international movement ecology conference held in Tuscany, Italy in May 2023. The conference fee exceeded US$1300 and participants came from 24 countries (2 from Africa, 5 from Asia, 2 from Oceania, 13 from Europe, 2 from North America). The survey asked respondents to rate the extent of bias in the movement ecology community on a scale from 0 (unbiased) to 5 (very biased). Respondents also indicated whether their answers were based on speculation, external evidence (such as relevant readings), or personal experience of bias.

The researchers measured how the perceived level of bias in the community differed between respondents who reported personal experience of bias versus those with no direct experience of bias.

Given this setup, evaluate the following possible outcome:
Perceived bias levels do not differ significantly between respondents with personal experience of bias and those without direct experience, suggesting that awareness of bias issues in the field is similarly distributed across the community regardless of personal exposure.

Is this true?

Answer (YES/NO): NO